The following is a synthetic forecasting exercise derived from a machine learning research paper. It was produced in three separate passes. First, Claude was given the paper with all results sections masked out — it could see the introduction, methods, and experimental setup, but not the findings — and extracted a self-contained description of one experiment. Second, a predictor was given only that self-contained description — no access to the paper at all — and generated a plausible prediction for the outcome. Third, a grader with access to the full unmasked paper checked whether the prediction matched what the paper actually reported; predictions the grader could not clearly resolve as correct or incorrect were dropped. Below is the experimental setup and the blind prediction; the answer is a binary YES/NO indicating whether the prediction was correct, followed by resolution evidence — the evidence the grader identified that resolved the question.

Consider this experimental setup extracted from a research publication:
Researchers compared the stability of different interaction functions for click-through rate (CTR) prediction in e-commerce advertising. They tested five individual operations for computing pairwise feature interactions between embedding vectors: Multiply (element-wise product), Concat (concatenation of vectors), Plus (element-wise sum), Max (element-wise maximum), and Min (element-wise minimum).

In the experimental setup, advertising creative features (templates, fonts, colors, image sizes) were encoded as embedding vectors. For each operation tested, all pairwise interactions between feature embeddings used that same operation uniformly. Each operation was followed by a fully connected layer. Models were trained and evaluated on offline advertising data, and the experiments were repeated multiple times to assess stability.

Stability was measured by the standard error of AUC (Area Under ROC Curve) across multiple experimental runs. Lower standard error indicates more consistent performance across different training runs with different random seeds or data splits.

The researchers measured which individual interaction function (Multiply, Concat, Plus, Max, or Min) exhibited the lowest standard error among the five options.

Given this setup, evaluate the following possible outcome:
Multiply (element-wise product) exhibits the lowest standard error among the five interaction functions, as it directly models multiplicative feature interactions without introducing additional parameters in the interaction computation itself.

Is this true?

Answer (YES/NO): NO